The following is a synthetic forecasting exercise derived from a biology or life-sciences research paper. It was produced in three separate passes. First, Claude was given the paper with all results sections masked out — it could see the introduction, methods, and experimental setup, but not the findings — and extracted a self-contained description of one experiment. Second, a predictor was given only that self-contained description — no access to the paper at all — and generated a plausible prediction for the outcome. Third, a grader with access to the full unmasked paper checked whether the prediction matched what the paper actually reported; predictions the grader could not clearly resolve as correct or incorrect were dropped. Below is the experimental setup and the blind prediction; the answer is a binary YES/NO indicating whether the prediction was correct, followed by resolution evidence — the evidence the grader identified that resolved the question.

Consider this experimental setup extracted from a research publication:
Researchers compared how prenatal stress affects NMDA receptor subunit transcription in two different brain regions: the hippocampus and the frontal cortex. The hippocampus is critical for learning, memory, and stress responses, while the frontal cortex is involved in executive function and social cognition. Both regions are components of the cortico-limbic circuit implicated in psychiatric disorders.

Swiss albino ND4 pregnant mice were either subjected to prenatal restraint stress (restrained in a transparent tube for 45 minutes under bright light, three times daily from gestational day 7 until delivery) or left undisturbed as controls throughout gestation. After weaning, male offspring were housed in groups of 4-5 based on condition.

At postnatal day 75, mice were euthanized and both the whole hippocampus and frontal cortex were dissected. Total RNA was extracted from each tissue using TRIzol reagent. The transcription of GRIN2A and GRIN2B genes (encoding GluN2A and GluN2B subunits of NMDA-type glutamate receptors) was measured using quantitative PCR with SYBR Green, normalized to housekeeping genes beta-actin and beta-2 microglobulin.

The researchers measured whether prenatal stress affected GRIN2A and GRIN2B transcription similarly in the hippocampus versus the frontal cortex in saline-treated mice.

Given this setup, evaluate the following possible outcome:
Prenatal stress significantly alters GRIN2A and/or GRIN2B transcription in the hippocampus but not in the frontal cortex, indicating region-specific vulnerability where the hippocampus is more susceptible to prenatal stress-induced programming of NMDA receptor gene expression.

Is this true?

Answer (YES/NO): YES